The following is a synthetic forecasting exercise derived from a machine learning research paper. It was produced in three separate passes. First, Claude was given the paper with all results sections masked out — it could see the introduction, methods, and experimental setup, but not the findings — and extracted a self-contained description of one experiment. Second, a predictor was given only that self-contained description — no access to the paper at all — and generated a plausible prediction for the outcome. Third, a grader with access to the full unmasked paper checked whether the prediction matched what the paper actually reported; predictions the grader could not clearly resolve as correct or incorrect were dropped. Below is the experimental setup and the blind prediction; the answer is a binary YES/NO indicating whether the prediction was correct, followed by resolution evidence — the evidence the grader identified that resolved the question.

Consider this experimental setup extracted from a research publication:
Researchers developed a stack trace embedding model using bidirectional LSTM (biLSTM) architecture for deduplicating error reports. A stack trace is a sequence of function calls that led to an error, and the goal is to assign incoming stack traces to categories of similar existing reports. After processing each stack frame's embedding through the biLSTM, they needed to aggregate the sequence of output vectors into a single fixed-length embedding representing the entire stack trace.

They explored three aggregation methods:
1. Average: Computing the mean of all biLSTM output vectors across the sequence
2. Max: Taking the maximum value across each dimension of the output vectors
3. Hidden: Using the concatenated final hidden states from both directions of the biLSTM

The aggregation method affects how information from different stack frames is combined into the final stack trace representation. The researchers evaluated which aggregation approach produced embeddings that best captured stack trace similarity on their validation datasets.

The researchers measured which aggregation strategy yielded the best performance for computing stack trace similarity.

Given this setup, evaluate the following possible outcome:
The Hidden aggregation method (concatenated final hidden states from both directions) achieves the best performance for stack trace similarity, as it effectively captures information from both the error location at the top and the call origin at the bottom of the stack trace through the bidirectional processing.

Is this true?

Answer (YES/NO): NO